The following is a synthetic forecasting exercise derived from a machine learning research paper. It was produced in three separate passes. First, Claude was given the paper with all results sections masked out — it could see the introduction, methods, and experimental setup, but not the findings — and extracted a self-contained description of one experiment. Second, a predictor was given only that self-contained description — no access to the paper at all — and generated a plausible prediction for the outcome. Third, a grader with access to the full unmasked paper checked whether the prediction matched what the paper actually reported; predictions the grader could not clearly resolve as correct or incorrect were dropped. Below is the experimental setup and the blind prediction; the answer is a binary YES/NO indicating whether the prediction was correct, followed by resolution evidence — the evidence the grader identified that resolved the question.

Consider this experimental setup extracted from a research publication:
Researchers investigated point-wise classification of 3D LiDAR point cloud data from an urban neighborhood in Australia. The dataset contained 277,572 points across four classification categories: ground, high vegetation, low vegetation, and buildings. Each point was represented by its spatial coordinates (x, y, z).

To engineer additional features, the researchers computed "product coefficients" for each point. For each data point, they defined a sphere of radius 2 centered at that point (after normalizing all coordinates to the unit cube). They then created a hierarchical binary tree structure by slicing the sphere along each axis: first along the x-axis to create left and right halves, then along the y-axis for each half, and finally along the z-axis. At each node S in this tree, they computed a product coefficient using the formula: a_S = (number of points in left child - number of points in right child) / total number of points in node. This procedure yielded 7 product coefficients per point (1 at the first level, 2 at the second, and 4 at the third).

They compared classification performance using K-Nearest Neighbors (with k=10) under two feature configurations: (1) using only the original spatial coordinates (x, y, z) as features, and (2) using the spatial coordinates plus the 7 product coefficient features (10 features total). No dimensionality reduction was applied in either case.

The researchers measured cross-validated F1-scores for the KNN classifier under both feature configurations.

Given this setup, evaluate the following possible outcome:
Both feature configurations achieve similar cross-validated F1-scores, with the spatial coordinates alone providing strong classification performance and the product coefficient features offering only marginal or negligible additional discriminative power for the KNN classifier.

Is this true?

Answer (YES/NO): NO